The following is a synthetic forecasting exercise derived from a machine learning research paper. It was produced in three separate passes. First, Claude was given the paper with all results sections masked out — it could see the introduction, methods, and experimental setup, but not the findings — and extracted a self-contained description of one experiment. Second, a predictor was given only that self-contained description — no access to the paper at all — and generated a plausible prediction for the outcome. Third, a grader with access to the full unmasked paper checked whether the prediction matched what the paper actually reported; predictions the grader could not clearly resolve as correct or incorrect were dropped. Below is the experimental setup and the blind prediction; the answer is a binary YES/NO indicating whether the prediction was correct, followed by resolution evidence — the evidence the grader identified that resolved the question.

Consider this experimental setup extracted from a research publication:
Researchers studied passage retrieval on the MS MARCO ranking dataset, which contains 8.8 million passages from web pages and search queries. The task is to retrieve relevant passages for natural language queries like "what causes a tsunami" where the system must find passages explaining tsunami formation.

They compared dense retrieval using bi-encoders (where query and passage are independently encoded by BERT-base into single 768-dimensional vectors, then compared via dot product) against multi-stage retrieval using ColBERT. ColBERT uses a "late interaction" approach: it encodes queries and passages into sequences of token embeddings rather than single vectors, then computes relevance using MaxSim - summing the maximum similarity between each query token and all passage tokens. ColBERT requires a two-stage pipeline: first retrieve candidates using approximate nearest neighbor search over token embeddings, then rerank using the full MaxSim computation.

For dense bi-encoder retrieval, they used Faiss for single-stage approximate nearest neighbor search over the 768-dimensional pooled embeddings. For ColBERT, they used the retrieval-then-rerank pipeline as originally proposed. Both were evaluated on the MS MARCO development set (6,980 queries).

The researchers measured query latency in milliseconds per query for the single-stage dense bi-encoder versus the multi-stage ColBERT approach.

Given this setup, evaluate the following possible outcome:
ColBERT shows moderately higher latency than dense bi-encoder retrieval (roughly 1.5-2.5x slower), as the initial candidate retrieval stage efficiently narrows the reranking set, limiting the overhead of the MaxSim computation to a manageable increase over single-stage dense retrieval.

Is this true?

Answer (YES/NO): NO